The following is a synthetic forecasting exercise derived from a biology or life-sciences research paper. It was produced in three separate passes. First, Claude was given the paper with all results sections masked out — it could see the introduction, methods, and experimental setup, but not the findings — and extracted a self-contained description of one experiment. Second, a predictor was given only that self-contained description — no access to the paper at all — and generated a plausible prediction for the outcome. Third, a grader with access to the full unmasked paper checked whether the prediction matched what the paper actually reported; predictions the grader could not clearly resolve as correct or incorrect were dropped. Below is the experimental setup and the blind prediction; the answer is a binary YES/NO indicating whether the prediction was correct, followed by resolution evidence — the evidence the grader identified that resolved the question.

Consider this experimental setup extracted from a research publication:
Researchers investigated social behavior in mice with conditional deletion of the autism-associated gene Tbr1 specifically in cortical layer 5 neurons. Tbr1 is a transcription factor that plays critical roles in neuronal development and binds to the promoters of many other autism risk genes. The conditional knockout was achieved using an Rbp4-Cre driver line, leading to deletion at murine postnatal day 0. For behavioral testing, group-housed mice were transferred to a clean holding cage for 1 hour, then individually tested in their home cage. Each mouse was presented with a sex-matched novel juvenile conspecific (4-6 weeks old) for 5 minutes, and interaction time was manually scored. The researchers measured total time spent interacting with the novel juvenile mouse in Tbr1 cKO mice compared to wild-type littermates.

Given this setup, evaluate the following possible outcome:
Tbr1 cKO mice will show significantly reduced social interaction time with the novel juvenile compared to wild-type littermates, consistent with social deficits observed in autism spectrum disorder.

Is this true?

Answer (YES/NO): YES